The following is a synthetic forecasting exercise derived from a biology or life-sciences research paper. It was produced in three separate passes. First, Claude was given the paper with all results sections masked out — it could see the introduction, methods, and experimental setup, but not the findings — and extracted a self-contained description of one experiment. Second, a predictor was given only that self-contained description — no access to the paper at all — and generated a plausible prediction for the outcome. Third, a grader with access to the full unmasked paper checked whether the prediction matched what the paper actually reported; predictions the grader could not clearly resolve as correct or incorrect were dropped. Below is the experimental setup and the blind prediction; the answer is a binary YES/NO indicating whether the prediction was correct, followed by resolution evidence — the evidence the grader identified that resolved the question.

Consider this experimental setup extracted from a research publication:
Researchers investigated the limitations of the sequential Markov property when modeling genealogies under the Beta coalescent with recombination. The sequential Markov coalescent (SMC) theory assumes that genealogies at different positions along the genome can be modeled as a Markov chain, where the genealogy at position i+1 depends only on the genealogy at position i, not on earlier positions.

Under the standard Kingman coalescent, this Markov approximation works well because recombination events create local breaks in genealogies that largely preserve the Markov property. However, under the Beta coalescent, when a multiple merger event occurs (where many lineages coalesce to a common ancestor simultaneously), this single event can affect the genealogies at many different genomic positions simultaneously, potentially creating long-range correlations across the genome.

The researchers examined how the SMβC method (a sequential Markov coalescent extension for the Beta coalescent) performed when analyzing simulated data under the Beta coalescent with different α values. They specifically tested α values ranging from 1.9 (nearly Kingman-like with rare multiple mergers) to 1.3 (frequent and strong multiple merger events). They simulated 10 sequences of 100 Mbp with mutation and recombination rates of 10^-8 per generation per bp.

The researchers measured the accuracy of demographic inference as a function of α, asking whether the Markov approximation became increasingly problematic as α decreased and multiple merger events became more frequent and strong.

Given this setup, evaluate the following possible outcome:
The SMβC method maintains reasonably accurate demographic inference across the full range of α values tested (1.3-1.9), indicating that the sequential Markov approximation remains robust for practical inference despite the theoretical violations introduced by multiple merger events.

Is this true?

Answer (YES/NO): NO